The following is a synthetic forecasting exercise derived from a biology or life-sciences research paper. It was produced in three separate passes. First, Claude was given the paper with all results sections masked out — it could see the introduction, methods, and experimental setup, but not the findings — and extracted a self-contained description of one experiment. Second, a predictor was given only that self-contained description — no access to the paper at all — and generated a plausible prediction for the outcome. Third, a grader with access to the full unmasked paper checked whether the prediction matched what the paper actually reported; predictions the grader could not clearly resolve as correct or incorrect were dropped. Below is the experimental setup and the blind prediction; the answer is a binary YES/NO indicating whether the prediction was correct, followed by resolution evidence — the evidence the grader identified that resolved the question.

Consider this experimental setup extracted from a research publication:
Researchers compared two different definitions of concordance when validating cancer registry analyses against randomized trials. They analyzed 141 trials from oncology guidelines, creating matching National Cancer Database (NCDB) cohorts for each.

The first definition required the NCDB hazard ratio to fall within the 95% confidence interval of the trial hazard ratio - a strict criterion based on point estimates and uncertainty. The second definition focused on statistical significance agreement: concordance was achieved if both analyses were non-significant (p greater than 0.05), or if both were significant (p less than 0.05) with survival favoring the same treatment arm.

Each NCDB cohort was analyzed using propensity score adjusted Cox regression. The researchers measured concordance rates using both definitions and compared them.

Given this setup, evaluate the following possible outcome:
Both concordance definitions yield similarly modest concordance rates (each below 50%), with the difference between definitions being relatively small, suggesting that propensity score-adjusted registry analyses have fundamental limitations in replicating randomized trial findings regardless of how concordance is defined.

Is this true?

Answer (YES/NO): NO